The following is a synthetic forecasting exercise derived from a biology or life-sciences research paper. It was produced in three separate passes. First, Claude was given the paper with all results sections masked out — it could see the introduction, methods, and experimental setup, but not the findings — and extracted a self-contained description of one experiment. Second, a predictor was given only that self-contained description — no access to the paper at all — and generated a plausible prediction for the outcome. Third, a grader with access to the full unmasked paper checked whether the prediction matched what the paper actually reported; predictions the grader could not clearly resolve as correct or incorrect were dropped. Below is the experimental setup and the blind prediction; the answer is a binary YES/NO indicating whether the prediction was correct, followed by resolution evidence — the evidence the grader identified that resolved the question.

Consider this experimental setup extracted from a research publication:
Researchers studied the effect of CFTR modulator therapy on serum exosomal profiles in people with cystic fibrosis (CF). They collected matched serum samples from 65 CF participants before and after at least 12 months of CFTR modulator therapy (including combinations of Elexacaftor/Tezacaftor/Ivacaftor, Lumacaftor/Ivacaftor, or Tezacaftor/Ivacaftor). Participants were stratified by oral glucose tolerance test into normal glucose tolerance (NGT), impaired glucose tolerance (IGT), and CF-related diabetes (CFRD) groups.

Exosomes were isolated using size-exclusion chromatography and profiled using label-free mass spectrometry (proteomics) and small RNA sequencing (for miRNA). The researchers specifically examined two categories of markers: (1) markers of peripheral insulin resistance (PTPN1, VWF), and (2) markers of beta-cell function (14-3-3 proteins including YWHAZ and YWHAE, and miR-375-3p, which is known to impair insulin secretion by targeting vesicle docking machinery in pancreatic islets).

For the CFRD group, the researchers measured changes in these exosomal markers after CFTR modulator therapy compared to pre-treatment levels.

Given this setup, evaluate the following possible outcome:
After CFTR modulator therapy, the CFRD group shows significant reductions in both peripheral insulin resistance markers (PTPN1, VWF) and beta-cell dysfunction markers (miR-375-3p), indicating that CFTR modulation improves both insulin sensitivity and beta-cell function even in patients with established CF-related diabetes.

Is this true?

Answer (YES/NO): NO